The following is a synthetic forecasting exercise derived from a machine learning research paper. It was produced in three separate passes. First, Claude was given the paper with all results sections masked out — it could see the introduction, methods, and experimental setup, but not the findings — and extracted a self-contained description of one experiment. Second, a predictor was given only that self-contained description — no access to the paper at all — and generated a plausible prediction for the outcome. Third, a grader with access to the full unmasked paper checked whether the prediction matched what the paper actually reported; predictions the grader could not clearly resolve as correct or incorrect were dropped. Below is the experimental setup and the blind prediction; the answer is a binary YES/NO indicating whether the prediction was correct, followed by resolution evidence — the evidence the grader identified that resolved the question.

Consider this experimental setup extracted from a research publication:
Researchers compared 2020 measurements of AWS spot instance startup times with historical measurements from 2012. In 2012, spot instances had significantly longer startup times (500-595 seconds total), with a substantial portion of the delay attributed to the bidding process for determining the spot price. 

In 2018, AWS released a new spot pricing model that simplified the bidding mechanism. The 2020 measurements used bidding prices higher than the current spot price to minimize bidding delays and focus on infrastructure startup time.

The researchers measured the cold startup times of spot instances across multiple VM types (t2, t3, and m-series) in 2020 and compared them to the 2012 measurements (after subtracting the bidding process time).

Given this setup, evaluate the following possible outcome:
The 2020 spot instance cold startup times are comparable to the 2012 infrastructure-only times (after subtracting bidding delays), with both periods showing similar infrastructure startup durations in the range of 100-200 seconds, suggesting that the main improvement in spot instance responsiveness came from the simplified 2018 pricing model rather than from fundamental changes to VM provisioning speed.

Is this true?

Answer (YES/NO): NO